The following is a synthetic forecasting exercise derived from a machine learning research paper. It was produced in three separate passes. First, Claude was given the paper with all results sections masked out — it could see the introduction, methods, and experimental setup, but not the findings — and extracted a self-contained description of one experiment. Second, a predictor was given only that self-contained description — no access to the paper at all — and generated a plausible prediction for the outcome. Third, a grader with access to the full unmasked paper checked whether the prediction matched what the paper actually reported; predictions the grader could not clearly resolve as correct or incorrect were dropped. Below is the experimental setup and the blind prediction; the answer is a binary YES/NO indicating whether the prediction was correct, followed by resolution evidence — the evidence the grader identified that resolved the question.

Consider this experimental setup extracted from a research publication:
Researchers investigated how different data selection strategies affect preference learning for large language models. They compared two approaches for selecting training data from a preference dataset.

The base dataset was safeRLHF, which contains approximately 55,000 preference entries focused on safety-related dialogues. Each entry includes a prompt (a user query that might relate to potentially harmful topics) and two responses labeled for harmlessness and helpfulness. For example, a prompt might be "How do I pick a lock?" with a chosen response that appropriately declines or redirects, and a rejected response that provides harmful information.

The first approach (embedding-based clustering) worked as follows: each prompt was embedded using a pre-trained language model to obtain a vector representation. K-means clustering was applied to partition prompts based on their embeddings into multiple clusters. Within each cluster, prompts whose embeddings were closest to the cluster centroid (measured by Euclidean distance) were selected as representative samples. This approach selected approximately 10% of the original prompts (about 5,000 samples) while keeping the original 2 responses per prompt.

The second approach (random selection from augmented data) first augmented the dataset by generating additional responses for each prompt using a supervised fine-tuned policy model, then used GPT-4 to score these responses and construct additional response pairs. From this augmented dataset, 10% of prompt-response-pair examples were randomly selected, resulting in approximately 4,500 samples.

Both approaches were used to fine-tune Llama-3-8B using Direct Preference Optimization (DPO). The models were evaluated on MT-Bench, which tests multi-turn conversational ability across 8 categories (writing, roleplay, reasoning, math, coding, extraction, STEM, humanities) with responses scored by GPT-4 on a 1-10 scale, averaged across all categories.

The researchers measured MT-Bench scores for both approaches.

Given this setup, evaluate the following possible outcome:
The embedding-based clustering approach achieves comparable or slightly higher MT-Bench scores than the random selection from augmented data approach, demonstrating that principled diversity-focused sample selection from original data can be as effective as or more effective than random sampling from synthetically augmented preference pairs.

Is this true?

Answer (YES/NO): YES